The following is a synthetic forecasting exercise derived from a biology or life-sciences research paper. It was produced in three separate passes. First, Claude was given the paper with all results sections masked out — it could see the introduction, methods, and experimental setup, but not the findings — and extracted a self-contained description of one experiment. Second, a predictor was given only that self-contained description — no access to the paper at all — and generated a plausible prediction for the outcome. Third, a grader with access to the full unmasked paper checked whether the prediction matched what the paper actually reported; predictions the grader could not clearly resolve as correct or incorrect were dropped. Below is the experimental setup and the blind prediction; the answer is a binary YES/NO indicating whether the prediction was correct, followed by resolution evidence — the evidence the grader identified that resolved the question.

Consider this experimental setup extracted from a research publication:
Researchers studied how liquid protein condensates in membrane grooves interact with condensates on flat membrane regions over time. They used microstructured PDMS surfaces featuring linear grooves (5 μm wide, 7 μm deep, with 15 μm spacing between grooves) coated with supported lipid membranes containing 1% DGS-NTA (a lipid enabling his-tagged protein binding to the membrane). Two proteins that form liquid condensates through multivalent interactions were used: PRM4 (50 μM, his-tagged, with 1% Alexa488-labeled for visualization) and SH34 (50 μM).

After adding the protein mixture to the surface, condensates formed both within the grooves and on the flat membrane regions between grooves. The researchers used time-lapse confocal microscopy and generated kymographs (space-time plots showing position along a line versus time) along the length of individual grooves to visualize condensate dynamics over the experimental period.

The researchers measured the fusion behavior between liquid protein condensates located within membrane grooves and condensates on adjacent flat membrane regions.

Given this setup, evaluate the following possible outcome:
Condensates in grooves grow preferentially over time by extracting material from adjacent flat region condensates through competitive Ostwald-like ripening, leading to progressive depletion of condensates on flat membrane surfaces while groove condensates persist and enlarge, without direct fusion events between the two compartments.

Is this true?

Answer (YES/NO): NO